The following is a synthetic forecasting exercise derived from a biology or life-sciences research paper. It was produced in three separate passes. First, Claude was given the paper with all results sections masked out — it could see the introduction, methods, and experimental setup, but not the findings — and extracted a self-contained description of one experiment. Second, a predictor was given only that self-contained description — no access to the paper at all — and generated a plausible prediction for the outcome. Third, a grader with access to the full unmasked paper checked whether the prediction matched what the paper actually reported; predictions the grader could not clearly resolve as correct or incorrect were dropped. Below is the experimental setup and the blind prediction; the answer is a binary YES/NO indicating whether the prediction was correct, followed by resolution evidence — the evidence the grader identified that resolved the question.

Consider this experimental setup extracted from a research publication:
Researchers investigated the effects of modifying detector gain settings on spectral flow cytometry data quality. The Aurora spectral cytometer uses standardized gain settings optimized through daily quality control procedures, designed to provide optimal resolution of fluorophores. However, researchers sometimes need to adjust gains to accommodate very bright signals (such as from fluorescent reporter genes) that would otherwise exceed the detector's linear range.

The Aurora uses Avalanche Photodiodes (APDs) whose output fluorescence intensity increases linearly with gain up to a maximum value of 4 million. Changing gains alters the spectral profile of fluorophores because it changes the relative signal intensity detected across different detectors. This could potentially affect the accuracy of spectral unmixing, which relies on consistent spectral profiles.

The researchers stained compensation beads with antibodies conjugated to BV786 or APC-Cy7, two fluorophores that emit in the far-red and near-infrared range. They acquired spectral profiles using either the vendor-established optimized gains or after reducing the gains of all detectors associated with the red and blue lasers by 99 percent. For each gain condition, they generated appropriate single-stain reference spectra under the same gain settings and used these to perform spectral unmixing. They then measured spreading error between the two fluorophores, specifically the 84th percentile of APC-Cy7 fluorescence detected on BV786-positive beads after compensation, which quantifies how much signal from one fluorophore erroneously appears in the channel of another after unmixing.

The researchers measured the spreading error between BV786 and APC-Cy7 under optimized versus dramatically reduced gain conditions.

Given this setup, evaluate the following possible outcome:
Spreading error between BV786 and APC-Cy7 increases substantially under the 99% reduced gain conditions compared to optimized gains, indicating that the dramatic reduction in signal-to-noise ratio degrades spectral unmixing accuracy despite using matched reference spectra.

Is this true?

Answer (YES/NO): YES